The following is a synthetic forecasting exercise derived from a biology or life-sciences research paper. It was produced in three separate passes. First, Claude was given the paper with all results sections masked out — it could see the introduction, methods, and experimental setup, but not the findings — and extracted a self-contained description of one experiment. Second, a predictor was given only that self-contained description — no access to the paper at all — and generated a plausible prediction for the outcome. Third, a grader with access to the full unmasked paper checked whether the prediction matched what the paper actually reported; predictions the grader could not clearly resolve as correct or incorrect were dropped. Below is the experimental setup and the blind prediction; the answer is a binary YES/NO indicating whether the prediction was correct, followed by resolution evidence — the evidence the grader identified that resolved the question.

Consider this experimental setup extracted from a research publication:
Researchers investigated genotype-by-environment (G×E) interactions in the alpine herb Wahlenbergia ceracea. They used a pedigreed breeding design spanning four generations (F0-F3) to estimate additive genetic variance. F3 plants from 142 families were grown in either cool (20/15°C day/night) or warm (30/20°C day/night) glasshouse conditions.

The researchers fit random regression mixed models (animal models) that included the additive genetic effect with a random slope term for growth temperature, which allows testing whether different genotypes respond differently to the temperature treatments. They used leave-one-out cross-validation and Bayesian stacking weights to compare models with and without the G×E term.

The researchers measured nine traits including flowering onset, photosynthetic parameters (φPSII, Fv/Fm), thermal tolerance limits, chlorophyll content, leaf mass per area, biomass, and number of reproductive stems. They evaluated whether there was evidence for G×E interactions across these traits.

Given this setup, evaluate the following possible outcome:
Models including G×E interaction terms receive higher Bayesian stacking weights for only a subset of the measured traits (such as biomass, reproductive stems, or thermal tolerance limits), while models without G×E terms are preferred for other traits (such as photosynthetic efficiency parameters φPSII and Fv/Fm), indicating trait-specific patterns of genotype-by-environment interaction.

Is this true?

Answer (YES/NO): NO